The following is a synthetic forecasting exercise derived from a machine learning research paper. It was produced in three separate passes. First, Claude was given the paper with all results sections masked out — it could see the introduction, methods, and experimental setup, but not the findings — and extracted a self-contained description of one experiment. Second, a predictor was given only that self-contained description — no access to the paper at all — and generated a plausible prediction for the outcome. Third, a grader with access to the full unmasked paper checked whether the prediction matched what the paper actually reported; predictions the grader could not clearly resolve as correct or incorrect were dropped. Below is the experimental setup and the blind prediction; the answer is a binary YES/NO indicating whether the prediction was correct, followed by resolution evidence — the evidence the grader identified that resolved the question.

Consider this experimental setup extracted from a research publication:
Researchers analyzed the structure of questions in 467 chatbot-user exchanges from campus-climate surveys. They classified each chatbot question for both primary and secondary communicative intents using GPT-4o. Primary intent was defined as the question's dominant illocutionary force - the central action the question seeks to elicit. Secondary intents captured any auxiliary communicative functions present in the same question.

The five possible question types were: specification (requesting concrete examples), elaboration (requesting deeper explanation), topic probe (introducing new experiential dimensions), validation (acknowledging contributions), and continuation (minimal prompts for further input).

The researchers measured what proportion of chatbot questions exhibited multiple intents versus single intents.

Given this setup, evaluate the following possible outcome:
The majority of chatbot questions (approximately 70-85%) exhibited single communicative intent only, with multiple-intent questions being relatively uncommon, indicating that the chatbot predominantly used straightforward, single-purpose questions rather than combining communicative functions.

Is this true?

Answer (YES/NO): NO